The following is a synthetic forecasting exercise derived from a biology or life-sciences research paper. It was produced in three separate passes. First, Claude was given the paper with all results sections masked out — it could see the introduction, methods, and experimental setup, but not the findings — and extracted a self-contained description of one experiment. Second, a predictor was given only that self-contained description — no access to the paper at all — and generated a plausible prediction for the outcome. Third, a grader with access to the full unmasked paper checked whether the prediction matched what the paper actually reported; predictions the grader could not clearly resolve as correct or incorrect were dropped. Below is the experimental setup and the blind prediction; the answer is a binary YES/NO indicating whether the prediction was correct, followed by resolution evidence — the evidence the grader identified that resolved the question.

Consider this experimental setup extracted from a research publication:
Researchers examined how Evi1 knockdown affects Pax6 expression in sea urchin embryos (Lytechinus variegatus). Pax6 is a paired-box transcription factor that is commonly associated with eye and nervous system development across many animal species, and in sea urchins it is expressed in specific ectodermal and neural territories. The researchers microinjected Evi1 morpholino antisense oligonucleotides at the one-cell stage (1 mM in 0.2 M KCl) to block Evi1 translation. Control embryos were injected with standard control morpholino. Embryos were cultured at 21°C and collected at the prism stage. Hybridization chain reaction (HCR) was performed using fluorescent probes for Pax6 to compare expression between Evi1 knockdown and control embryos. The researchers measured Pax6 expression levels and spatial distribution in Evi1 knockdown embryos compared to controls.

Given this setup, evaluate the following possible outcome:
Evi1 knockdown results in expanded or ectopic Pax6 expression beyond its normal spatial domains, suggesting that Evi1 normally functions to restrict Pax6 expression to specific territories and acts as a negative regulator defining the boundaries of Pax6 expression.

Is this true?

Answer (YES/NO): NO